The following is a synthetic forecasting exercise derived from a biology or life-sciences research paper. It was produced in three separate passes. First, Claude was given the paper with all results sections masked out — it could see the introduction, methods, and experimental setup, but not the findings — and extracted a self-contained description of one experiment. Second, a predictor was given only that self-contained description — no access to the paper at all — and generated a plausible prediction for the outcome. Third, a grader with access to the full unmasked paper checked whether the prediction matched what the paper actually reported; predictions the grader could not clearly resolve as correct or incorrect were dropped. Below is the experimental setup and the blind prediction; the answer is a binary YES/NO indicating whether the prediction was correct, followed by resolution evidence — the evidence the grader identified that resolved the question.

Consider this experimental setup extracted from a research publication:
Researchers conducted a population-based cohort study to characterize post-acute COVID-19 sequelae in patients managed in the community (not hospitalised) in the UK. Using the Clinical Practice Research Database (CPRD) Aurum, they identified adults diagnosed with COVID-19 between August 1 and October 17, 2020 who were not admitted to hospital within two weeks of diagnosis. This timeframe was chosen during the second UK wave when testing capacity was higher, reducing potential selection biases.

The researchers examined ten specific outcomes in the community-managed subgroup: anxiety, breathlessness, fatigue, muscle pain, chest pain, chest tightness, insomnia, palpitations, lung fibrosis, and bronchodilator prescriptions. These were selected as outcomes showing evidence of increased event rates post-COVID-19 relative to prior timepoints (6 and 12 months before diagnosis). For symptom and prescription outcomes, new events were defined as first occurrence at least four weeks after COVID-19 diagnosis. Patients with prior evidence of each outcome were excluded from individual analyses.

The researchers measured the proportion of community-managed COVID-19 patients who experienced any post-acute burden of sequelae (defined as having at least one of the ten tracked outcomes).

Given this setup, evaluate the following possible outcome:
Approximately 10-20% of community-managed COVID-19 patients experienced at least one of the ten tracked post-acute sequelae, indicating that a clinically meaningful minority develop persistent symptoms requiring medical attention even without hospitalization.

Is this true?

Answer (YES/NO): NO